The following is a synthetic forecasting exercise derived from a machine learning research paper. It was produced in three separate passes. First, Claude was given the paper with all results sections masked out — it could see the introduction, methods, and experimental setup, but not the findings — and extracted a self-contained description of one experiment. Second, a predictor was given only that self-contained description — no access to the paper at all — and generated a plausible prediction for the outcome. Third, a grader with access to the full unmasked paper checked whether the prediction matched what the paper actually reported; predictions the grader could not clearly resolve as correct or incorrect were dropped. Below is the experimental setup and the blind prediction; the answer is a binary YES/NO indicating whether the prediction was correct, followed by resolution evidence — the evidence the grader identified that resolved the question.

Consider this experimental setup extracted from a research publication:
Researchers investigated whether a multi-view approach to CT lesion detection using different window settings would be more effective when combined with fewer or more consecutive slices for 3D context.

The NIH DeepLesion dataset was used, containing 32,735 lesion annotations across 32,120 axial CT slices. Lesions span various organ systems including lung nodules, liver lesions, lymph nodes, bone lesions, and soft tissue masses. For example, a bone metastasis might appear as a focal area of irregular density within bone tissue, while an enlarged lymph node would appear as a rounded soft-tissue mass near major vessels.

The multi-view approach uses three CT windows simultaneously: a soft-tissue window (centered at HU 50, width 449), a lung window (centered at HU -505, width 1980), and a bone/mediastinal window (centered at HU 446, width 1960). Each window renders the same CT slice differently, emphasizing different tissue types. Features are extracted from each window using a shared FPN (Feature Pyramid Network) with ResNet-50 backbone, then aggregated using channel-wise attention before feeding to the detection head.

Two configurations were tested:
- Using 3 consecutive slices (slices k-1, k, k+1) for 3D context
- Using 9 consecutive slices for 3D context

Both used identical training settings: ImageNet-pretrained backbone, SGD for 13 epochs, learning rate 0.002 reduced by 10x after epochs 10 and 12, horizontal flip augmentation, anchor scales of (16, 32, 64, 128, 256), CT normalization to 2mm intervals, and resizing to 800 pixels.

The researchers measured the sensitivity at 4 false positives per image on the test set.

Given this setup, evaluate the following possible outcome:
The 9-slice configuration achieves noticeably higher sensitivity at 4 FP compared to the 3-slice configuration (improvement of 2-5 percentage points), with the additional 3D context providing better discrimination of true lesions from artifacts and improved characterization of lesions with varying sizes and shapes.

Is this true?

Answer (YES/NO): YES